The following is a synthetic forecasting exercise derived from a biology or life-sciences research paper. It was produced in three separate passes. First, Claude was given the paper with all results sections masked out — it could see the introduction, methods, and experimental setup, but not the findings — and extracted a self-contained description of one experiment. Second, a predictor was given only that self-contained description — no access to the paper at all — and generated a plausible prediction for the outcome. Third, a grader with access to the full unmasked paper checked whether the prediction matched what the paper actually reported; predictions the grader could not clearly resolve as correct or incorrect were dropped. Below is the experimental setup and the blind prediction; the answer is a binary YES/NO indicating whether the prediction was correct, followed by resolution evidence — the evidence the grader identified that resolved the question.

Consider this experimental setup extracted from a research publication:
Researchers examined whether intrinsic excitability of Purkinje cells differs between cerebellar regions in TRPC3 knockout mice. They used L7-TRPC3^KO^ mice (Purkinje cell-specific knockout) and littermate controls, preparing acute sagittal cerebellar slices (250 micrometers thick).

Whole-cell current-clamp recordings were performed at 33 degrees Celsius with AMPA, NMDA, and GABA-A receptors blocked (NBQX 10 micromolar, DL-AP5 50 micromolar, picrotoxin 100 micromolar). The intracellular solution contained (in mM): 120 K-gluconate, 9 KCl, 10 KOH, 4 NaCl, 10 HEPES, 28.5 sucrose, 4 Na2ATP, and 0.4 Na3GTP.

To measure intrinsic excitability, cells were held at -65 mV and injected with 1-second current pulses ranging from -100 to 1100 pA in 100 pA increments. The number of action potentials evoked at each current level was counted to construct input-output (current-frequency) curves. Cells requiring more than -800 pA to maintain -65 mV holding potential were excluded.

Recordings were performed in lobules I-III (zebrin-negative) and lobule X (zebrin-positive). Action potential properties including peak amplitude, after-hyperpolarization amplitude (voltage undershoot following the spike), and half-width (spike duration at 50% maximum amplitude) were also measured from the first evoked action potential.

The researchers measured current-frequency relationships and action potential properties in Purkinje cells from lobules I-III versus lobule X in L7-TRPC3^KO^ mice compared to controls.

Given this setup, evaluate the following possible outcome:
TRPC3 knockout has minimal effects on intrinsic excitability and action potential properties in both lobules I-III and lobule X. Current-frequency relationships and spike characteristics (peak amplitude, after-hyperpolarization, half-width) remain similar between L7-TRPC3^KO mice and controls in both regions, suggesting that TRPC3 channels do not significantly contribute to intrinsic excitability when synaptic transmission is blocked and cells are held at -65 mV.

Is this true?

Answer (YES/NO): NO